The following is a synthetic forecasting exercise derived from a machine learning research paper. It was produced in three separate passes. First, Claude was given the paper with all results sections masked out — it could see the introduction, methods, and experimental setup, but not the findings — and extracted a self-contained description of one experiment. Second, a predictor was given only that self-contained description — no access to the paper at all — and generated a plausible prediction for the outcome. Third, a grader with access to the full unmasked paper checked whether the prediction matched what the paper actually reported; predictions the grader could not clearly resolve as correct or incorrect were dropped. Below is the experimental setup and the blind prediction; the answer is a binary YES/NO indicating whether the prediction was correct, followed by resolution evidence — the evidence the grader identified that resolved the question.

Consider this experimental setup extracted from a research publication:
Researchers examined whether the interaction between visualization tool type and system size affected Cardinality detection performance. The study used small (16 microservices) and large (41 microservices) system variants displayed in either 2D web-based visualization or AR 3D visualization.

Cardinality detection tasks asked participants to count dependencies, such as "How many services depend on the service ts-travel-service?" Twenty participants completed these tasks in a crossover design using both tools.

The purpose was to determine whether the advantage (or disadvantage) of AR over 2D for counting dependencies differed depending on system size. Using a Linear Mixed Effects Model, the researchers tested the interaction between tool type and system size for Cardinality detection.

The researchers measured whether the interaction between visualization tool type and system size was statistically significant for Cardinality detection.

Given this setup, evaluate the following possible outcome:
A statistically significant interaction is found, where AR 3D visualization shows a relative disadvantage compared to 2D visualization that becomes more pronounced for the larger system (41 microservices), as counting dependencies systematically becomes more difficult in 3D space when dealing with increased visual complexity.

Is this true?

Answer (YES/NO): NO